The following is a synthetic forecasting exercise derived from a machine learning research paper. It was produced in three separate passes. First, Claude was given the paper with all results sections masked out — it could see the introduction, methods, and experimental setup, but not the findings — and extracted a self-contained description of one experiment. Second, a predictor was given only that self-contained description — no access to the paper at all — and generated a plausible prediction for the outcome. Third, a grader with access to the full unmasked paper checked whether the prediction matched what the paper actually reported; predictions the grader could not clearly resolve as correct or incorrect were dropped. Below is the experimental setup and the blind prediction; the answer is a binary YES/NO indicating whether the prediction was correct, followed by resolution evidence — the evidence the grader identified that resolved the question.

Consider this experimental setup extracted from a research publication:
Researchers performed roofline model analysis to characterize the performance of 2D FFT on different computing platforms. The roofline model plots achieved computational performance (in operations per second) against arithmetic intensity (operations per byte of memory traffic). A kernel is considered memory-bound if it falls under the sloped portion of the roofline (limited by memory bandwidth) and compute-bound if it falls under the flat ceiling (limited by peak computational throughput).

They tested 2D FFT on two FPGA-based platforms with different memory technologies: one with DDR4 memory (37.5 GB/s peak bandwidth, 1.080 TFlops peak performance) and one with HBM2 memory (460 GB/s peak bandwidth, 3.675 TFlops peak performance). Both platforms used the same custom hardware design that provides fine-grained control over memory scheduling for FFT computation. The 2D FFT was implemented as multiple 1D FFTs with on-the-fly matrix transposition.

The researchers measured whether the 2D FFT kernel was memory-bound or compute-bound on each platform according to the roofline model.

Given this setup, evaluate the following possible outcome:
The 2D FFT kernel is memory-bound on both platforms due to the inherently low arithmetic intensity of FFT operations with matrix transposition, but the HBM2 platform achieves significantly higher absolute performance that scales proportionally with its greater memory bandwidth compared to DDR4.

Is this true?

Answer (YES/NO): NO